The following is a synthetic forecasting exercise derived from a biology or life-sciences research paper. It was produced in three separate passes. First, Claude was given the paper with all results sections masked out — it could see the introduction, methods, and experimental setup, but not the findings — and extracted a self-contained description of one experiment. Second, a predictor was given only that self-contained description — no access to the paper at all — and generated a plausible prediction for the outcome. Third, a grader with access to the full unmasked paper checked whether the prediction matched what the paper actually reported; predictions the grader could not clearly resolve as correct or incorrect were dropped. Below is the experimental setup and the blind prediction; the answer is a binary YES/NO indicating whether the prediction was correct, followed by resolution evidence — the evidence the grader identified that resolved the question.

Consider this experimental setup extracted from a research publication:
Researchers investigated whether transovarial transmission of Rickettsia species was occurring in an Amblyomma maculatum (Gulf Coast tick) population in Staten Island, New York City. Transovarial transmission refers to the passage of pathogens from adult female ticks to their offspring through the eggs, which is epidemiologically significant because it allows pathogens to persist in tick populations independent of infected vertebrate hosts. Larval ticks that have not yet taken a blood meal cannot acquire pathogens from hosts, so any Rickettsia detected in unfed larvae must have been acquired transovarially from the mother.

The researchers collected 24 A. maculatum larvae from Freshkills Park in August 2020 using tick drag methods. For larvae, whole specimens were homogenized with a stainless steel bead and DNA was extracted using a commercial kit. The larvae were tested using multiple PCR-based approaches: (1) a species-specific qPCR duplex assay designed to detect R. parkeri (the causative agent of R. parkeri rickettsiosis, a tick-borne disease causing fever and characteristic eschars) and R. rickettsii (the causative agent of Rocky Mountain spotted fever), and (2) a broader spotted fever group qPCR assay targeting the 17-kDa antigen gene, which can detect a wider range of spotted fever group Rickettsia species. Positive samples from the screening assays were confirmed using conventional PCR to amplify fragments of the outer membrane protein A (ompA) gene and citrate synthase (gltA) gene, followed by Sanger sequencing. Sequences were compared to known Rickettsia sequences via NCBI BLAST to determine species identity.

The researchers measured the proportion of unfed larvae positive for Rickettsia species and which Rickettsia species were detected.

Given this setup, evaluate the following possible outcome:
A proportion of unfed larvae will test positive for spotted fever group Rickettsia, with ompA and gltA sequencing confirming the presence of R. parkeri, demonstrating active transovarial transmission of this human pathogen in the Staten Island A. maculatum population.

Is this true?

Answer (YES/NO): NO